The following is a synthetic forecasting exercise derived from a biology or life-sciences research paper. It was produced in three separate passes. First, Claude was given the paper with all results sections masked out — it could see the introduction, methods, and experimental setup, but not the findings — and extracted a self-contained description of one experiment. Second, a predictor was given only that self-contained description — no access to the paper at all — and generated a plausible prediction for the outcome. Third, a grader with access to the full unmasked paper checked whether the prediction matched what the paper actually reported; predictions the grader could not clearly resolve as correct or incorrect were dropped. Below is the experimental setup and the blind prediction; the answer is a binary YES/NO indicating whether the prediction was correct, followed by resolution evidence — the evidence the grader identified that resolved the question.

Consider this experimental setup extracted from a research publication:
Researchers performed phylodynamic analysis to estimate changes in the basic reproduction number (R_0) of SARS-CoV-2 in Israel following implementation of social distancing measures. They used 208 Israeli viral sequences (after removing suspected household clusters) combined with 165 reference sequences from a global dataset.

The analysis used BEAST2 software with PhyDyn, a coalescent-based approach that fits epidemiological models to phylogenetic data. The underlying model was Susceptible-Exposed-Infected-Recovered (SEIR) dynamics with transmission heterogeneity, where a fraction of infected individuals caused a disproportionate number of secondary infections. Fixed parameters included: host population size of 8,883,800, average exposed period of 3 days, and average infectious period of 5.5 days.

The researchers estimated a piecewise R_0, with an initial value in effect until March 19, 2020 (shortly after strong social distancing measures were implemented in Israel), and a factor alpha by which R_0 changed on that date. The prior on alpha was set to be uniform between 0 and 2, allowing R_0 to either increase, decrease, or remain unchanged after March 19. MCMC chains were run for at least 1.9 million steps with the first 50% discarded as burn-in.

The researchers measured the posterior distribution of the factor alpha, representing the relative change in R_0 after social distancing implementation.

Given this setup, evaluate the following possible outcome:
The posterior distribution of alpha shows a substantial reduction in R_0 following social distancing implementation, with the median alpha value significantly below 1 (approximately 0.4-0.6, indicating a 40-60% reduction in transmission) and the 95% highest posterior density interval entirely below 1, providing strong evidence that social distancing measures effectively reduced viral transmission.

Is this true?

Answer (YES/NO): NO